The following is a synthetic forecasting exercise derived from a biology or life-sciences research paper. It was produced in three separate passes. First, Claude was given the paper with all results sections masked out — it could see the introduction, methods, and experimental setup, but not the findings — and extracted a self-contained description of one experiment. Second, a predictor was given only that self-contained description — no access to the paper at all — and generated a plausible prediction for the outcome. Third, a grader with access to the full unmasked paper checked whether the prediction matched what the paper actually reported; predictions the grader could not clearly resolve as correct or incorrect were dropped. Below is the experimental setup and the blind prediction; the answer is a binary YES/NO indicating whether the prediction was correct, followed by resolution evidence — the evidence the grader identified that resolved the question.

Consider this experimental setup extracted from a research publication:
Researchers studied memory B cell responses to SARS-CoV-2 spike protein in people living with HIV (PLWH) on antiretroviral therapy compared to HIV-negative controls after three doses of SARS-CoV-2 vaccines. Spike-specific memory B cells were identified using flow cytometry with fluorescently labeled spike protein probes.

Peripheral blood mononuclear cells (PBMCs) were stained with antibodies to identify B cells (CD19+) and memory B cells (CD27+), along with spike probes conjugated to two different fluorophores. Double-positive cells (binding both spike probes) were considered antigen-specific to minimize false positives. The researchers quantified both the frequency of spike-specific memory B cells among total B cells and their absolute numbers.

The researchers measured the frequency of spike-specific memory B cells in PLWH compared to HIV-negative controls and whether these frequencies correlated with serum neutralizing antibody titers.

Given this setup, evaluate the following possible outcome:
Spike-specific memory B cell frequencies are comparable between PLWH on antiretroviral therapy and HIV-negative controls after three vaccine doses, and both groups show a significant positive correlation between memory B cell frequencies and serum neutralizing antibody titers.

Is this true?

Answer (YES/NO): YES